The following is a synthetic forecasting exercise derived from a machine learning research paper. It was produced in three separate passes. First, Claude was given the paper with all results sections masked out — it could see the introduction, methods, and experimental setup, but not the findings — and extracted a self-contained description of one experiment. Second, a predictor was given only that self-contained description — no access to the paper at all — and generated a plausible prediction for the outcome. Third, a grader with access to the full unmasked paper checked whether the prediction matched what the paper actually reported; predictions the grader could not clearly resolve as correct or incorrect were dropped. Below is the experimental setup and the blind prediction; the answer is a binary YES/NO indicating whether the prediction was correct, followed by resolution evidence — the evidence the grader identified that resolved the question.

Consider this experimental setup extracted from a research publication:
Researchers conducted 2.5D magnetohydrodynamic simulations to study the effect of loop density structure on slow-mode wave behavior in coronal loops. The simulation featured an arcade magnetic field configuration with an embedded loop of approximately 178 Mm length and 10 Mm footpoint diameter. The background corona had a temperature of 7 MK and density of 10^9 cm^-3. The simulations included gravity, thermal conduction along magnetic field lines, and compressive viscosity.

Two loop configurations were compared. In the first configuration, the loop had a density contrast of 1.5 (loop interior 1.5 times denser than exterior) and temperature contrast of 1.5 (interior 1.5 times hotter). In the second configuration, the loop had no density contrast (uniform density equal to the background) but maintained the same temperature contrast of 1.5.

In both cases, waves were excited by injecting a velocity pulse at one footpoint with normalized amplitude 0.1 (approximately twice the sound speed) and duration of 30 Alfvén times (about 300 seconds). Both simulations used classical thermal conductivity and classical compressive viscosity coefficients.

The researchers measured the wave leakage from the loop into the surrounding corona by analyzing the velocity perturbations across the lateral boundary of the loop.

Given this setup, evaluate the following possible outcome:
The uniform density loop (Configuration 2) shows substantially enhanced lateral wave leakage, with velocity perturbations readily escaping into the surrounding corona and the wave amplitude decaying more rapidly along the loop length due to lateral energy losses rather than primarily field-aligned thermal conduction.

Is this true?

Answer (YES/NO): NO